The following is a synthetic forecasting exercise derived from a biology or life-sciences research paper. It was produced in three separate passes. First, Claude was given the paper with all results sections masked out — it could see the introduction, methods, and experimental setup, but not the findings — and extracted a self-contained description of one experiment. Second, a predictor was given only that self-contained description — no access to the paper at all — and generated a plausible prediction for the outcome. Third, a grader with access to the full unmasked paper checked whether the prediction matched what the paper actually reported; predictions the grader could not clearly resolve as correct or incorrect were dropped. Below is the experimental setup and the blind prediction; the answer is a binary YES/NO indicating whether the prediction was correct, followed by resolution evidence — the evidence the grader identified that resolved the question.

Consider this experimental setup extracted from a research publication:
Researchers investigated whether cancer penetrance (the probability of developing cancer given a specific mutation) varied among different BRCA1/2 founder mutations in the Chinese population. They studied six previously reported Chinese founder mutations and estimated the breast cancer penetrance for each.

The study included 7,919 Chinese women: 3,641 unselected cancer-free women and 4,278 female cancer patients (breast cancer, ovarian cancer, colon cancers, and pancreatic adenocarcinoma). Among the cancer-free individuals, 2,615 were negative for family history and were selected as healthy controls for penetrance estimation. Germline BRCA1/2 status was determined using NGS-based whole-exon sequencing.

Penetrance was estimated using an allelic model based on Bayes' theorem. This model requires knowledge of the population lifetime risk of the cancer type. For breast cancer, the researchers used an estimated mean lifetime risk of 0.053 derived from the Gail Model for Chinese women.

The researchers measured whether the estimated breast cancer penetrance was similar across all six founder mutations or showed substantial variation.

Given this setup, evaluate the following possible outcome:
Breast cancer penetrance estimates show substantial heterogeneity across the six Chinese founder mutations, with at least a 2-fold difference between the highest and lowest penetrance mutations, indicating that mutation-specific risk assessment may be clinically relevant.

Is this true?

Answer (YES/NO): YES